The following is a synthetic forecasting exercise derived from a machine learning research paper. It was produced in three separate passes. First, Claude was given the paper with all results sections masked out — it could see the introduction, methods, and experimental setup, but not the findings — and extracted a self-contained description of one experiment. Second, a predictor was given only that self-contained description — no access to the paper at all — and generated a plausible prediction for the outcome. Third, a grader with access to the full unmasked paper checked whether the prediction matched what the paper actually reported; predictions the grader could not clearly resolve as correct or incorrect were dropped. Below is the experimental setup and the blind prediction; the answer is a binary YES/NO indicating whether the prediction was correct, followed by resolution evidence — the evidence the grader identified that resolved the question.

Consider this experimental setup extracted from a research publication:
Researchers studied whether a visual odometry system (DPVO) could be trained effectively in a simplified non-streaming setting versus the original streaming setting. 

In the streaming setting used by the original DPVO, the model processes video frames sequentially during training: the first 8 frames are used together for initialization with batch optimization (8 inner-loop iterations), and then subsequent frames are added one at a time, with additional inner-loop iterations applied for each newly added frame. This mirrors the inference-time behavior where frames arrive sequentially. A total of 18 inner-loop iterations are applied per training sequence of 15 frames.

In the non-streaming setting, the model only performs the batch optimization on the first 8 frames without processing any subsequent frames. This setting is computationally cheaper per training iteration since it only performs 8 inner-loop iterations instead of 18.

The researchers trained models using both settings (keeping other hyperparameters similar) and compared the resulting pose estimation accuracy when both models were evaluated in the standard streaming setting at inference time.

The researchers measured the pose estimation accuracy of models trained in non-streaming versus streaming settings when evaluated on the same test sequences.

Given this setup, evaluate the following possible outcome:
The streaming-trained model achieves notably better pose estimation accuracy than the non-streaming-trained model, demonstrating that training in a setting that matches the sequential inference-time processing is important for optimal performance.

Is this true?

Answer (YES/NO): YES